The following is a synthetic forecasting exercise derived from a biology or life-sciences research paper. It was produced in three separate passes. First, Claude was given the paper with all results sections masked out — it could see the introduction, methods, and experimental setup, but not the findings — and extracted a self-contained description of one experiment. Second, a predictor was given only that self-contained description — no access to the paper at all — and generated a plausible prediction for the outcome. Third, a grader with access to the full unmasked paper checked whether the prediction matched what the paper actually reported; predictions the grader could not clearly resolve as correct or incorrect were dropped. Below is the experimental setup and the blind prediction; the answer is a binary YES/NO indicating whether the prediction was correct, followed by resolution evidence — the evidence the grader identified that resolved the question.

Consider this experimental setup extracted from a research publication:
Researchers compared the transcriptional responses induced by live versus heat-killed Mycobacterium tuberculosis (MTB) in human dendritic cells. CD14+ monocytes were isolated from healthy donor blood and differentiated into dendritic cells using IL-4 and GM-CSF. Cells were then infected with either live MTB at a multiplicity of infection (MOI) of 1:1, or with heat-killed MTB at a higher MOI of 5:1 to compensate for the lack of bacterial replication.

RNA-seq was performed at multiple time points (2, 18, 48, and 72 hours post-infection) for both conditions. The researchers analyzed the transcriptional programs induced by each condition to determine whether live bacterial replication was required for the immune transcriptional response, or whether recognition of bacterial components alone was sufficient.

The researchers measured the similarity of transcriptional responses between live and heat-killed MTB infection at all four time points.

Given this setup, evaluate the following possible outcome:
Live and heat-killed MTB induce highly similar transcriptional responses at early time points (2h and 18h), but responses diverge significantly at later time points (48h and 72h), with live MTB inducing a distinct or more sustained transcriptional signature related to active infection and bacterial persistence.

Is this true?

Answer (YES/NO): NO